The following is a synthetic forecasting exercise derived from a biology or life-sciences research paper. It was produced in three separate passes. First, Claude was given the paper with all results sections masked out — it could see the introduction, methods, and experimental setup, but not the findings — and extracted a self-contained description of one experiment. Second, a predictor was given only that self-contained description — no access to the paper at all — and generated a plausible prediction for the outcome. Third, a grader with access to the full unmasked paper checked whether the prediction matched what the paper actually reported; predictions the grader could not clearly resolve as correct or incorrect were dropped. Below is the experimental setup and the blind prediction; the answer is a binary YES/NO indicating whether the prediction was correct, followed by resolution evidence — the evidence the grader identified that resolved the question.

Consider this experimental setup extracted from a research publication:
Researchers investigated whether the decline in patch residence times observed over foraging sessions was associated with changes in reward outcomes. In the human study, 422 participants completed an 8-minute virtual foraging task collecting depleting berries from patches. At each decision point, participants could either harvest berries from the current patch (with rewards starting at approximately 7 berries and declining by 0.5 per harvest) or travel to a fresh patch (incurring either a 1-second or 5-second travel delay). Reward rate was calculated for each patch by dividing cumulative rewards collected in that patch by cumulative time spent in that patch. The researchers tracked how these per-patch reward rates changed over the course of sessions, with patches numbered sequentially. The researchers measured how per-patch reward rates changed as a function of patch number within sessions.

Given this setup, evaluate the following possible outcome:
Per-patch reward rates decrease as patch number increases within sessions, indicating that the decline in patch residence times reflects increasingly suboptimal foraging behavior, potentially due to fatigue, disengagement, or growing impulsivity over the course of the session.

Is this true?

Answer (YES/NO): NO